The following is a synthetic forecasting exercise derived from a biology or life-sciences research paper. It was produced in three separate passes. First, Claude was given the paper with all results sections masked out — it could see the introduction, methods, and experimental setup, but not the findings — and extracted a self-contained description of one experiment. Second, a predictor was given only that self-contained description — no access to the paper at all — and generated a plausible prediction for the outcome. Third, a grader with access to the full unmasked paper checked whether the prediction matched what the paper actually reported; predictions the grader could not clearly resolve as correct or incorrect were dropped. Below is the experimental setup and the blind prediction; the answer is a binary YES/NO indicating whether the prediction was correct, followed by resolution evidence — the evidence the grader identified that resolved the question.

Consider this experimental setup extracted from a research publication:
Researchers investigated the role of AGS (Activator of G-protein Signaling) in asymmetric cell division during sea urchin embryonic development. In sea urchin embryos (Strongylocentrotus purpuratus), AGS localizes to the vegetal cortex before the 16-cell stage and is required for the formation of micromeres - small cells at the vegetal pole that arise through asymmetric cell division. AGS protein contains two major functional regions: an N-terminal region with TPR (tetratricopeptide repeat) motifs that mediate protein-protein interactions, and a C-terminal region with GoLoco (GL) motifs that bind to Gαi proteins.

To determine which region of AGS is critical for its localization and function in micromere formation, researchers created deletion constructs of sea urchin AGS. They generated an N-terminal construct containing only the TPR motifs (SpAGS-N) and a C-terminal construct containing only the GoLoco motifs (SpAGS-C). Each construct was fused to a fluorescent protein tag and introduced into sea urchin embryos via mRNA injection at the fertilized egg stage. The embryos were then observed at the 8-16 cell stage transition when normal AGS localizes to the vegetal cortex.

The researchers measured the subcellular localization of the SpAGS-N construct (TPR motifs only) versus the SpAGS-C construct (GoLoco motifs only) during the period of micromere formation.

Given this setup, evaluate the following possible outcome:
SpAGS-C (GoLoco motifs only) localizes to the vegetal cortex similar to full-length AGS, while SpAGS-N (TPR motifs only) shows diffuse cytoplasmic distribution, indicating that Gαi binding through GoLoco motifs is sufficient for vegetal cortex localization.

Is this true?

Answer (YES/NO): NO